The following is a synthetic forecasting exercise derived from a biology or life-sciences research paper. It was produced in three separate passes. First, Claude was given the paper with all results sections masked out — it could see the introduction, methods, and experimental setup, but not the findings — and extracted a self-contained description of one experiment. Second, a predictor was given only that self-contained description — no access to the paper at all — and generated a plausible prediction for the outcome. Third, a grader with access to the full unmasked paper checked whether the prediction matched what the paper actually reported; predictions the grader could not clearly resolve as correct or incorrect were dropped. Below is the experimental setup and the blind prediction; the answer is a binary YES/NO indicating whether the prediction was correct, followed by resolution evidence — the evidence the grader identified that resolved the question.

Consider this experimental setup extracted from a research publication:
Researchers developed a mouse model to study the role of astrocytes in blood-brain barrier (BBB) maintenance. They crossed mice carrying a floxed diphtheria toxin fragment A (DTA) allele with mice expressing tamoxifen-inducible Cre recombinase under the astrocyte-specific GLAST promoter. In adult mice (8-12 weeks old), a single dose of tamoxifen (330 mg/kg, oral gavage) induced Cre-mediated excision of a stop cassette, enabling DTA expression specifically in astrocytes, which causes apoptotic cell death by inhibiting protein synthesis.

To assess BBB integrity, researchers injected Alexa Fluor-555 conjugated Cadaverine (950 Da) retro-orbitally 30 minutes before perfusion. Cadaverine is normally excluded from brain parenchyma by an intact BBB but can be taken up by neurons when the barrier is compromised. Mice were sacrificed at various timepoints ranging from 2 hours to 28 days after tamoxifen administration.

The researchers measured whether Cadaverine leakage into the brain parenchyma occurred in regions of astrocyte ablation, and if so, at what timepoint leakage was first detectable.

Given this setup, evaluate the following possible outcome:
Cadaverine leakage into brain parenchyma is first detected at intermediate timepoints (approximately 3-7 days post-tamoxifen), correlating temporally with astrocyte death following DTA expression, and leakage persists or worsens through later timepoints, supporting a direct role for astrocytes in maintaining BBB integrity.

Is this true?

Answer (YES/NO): NO